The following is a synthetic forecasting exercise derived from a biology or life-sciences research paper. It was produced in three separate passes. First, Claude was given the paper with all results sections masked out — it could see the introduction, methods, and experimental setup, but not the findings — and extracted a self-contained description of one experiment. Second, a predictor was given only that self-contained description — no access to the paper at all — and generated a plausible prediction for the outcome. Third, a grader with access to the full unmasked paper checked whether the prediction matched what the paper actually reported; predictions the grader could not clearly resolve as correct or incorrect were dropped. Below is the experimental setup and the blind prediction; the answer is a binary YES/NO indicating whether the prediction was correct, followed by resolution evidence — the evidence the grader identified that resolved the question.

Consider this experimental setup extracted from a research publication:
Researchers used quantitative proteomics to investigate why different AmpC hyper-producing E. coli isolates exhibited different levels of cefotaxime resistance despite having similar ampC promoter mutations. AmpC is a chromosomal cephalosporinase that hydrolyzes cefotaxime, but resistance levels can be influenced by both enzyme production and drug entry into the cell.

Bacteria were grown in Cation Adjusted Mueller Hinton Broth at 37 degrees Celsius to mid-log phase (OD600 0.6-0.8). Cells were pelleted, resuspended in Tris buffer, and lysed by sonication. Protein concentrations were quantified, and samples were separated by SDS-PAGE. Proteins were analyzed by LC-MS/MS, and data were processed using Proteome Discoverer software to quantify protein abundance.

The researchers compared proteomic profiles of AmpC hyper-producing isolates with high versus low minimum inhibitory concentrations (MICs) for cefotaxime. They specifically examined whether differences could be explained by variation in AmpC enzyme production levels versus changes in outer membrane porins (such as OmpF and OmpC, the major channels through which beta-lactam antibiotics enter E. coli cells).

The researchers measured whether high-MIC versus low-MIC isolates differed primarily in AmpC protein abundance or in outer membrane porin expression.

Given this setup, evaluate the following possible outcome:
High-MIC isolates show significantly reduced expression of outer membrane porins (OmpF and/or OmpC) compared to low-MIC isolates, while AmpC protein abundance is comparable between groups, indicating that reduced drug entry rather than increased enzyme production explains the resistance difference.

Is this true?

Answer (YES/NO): NO